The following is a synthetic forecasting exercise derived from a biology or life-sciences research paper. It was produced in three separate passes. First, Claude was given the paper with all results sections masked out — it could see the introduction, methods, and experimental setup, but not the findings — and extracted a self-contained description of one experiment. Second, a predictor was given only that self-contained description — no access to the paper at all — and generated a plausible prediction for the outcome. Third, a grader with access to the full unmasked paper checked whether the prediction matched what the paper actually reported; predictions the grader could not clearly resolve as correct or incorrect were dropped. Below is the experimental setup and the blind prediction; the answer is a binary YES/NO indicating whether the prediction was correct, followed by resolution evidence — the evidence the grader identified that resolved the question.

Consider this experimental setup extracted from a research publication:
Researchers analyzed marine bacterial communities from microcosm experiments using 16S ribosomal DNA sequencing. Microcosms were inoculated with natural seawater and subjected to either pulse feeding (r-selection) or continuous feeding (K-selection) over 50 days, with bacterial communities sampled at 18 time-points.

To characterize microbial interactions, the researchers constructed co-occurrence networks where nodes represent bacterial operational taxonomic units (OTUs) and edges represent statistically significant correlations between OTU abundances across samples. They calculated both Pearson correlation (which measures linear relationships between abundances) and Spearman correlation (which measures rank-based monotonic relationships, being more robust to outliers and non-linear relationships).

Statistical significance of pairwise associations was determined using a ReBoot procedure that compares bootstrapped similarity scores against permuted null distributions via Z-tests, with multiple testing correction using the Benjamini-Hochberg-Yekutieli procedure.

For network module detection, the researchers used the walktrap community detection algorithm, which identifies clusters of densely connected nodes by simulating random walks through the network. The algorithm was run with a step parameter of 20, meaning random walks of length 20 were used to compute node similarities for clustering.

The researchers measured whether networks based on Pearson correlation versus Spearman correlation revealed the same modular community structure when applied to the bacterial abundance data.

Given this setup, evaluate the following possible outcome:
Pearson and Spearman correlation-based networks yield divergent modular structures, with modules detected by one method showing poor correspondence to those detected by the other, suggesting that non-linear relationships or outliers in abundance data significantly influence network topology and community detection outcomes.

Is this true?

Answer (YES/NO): NO